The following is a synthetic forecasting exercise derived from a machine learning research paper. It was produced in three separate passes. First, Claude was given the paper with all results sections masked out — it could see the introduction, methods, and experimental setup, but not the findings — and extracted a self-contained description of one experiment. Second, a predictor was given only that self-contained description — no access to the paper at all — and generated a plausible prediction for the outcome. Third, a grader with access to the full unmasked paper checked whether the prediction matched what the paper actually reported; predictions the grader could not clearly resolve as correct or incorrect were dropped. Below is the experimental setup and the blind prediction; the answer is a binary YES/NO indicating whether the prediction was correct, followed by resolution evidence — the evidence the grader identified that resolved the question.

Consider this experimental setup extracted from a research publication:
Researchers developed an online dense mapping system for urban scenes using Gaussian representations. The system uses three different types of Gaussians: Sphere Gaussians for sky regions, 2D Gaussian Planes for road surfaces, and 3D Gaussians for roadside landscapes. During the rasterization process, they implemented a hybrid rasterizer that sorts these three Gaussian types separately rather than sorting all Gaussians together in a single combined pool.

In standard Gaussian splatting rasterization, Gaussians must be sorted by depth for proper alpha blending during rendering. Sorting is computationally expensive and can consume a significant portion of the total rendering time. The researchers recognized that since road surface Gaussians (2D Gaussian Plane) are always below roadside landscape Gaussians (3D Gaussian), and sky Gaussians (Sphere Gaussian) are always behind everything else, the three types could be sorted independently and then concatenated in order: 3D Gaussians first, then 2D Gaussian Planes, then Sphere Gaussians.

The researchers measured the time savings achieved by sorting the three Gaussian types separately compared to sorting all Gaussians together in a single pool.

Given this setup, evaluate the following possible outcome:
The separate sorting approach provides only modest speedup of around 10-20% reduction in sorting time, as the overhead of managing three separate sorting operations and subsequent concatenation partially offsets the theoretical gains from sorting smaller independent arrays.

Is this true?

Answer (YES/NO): YES